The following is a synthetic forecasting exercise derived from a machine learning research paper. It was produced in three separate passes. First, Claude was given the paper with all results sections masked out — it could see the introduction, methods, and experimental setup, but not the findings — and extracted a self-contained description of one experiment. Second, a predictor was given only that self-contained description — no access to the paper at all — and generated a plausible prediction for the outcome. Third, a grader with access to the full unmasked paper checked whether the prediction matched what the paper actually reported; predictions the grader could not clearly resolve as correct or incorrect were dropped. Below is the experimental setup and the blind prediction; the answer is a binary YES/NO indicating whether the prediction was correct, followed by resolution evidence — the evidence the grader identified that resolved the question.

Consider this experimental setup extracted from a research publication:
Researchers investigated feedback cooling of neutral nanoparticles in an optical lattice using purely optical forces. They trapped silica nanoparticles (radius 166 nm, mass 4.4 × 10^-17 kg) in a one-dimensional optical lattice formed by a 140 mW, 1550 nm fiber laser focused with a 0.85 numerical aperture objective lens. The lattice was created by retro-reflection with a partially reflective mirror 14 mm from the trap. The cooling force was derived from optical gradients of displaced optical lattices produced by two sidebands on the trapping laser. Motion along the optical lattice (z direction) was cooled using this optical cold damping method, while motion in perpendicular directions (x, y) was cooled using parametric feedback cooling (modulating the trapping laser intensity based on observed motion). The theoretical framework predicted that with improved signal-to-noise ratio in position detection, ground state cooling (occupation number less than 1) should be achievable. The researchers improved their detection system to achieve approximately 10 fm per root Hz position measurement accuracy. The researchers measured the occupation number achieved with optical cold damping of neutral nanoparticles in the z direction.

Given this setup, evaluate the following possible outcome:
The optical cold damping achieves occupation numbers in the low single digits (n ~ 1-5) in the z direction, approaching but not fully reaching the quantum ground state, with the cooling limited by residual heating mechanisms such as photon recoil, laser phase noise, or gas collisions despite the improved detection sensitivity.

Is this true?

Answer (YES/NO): NO